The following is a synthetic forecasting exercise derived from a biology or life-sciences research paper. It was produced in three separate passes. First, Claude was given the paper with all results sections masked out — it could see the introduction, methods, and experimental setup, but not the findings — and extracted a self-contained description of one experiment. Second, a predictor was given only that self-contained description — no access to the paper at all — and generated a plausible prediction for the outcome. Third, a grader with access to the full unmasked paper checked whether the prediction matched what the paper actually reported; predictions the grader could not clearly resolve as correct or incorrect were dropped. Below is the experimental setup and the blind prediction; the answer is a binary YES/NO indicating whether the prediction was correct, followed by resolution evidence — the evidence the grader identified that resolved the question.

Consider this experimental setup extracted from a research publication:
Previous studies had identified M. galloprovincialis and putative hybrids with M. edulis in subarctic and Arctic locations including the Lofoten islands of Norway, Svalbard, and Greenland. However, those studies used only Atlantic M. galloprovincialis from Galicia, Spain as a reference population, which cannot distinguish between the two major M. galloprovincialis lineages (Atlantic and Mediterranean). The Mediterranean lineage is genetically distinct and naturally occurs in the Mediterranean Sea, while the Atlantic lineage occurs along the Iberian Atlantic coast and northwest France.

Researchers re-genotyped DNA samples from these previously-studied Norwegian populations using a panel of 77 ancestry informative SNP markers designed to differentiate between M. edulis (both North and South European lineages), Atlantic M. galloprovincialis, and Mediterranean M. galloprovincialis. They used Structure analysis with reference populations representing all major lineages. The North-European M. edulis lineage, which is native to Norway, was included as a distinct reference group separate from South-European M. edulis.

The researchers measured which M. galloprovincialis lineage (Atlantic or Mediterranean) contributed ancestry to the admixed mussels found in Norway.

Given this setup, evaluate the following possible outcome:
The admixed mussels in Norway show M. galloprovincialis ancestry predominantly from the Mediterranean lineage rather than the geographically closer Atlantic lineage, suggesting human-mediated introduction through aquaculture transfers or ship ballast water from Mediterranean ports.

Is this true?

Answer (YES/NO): NO